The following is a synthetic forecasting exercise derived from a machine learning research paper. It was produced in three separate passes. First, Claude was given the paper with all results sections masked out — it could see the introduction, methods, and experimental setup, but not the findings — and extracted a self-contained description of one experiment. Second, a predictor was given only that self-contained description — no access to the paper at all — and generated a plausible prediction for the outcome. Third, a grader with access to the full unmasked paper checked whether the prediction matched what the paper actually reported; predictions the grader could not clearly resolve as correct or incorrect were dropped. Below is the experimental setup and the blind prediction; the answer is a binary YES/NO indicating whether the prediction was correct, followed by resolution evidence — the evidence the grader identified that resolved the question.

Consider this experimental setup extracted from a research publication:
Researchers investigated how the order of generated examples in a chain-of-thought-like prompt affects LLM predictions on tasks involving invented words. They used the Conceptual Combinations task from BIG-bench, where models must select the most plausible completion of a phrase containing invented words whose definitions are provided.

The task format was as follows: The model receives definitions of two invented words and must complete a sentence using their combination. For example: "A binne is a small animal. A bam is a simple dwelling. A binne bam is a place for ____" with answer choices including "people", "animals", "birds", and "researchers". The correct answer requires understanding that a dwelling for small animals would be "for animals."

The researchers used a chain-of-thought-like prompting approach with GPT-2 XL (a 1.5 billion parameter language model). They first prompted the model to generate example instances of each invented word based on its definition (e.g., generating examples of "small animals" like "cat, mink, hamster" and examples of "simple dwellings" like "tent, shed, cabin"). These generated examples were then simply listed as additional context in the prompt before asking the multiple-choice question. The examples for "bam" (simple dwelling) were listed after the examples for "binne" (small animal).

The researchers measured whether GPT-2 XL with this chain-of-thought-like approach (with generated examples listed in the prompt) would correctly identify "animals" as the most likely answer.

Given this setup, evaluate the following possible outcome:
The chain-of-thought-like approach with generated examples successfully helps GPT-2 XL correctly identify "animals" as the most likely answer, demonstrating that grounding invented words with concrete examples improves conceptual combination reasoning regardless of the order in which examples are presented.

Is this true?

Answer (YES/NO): NO